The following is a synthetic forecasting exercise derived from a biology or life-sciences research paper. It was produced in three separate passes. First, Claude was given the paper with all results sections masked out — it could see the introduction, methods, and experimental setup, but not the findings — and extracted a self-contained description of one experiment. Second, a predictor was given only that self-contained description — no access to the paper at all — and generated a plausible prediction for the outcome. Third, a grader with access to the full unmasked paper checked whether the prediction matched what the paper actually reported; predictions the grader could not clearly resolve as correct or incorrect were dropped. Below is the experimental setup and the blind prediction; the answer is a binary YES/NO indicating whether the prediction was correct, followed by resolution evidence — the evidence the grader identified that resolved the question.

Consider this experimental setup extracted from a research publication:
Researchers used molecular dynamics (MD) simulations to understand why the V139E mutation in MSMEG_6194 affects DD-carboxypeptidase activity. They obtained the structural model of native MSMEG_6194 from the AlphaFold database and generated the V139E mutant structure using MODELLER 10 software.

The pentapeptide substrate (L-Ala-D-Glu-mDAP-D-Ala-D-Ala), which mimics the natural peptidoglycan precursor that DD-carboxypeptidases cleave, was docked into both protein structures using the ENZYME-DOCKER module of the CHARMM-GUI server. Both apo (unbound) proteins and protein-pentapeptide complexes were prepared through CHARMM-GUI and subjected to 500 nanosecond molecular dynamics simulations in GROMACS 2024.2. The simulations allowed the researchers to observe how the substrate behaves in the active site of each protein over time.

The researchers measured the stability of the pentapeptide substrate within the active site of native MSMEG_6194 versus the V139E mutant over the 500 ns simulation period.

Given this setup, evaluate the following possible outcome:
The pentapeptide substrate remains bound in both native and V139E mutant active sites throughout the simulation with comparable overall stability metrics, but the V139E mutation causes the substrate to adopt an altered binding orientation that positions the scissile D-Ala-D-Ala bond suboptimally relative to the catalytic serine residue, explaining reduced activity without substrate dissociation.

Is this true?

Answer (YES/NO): NO